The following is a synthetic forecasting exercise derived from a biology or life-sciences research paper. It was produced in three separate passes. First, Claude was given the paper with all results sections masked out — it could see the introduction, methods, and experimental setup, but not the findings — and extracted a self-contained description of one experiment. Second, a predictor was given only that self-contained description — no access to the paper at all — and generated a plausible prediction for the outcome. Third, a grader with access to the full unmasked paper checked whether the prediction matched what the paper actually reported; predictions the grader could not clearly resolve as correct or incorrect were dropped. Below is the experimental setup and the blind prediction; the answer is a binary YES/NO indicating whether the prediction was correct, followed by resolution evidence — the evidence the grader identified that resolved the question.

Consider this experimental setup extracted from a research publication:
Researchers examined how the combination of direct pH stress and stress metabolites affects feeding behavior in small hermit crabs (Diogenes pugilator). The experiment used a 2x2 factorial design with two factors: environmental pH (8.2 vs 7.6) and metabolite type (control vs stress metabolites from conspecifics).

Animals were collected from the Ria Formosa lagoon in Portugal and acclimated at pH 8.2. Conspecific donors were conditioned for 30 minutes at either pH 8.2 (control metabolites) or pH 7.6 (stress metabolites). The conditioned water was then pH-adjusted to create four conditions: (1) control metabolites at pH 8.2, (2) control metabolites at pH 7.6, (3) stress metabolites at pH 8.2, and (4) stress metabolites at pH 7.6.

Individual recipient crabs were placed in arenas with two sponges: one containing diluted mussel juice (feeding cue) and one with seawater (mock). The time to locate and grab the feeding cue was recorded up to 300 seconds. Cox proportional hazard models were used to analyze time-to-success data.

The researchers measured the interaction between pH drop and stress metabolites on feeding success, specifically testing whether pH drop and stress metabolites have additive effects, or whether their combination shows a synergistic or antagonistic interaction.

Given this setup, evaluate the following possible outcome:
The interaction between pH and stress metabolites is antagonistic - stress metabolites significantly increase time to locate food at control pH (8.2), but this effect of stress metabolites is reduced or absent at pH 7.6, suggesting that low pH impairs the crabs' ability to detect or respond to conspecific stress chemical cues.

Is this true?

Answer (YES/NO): NO